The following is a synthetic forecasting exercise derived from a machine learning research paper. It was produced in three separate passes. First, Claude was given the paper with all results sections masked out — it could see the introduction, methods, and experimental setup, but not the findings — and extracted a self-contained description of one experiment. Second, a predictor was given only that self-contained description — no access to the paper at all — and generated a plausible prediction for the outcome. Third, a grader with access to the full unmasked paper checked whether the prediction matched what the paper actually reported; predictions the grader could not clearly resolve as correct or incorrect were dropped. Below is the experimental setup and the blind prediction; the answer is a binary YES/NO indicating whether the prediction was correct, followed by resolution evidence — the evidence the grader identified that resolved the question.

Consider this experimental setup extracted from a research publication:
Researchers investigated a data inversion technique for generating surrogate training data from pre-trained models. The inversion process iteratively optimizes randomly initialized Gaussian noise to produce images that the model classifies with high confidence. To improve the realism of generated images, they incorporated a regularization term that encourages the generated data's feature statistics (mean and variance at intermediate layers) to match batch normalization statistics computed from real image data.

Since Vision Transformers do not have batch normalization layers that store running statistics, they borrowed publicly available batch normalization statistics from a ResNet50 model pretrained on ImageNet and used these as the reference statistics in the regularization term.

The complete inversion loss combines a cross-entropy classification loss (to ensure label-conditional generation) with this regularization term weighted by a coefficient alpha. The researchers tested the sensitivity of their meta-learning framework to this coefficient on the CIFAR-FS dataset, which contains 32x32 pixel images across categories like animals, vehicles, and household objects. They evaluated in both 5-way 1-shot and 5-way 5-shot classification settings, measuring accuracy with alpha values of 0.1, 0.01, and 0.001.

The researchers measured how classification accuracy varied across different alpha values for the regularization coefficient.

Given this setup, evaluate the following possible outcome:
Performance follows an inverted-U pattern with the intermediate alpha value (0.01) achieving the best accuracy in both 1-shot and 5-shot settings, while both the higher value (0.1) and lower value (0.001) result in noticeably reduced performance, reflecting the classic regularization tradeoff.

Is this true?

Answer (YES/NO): NO